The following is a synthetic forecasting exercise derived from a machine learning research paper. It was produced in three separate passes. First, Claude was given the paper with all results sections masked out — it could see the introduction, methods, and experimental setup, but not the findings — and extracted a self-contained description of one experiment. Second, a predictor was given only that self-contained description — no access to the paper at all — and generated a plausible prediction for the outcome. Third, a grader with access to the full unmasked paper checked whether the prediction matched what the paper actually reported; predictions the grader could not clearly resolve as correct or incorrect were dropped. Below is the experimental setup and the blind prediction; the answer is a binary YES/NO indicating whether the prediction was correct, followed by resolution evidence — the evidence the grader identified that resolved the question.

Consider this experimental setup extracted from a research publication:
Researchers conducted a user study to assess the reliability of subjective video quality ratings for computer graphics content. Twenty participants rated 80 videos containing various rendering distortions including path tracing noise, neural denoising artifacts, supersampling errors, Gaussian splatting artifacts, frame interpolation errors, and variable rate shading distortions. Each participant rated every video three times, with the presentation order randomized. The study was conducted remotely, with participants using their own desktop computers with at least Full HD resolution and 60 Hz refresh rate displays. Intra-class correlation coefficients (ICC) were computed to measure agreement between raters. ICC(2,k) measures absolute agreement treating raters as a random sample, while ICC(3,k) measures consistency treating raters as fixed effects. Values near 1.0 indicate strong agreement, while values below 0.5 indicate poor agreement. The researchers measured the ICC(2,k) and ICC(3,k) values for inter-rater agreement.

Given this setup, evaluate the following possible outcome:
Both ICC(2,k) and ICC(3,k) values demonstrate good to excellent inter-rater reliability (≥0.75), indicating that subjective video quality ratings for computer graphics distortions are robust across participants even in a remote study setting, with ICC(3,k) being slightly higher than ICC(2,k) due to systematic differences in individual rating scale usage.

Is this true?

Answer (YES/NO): YES